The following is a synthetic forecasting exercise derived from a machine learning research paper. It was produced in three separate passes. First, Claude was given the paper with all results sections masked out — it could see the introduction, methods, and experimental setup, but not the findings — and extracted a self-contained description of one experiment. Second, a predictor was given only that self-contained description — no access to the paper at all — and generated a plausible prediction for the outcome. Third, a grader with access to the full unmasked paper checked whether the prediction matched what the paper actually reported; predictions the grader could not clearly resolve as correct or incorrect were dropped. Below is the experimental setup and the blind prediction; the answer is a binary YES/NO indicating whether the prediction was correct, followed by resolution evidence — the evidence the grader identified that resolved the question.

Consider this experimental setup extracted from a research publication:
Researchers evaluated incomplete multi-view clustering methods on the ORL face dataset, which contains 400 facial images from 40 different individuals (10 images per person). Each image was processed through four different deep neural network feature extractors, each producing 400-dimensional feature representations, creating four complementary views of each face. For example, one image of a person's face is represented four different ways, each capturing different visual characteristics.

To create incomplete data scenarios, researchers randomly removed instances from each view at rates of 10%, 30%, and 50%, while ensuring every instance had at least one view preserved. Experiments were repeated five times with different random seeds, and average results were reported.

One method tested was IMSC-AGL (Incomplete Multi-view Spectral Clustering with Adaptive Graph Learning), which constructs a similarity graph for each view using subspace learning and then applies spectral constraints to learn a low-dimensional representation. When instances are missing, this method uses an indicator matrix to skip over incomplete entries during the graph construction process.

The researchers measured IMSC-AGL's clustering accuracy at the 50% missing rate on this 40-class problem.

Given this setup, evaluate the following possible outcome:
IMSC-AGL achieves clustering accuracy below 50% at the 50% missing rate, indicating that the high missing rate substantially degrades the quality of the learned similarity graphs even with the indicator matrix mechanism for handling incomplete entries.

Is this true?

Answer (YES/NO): YES